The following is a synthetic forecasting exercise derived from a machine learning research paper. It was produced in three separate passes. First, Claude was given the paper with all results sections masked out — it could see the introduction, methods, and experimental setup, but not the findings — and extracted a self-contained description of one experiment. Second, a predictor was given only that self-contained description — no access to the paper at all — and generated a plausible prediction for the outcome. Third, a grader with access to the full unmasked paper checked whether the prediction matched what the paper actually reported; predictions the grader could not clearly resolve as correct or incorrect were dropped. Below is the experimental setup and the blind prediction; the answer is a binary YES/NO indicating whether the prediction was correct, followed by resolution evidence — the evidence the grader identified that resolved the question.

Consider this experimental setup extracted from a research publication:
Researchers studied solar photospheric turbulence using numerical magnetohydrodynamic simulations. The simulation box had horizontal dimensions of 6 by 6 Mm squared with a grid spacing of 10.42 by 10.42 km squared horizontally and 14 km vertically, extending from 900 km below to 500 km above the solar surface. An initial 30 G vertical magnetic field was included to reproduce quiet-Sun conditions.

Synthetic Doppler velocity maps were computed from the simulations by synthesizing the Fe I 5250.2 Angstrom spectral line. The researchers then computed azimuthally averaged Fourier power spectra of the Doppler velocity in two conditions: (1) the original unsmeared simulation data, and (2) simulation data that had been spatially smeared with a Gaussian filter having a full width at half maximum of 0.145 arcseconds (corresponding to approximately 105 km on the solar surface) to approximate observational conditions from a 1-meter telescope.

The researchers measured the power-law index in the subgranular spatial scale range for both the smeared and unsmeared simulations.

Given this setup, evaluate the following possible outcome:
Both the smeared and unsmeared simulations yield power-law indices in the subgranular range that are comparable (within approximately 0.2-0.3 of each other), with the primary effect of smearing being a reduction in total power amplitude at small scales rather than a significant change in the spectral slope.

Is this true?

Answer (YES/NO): YES